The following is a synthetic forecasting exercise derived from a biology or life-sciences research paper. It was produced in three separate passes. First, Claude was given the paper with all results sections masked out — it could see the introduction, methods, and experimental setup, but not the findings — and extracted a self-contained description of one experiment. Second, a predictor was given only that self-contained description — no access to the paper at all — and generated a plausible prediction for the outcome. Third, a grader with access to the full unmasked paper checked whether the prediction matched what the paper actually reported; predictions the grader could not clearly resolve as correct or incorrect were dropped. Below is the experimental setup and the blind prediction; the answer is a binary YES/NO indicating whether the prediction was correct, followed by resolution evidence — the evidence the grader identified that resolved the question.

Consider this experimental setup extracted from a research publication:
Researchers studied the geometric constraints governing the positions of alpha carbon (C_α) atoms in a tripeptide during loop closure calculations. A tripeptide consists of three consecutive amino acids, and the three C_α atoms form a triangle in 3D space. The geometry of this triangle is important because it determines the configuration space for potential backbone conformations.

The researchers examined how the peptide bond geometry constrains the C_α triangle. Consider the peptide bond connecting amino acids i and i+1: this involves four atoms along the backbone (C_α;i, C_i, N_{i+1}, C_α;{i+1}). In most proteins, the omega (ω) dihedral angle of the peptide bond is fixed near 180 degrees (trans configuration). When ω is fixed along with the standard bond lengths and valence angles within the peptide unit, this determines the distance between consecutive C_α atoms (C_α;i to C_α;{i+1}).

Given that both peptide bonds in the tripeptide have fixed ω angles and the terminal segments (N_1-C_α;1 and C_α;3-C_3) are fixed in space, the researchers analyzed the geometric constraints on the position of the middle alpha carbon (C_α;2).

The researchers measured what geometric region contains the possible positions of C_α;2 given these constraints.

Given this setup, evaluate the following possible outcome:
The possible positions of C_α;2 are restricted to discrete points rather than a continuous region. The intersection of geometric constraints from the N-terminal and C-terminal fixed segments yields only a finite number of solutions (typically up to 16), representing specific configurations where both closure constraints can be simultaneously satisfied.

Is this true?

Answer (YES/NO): NO